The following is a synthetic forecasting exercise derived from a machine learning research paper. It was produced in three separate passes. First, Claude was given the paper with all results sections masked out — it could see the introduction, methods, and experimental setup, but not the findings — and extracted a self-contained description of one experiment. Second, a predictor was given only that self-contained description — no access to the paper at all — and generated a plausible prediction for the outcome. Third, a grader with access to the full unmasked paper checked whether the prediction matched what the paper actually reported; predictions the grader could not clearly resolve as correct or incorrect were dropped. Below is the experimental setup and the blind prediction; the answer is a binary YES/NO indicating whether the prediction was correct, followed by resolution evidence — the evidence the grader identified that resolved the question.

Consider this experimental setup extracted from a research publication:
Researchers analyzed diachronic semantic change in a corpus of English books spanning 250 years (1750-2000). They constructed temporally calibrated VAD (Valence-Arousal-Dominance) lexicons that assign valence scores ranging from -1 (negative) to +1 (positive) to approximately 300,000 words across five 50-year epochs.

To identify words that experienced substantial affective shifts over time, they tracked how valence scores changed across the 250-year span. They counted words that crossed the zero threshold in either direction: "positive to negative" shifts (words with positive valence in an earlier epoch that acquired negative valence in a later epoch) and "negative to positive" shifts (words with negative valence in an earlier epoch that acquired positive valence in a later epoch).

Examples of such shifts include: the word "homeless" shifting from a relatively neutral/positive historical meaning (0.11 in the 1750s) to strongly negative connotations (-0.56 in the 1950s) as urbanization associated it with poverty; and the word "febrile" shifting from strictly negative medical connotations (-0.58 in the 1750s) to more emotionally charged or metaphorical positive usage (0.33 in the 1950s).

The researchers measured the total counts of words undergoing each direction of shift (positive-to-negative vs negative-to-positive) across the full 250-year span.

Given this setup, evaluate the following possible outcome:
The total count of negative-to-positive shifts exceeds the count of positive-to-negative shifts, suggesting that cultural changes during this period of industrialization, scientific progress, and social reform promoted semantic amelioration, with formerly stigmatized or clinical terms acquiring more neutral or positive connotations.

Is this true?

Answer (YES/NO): YES